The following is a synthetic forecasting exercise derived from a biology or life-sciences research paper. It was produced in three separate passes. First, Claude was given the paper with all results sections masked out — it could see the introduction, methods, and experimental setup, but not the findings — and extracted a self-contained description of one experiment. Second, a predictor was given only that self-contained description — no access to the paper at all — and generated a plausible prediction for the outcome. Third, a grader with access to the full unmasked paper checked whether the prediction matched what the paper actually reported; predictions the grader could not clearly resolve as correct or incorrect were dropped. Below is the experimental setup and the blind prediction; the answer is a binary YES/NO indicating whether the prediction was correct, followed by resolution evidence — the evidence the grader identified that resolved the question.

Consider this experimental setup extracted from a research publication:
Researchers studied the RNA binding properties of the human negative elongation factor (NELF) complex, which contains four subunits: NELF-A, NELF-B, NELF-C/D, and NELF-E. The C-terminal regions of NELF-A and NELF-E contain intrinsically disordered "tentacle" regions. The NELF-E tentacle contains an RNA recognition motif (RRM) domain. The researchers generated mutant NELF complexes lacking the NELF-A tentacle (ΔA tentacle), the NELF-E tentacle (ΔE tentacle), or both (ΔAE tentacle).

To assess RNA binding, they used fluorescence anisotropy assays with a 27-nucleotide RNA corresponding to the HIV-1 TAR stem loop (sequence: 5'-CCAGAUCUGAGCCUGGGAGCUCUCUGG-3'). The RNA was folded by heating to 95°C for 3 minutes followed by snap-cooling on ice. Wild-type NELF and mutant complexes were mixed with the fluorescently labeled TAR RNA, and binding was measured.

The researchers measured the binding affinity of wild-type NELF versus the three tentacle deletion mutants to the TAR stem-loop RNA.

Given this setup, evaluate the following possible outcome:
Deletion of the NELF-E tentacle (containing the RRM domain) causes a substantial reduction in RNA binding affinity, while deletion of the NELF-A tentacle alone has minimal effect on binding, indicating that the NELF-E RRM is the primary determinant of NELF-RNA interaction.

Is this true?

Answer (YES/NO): NO